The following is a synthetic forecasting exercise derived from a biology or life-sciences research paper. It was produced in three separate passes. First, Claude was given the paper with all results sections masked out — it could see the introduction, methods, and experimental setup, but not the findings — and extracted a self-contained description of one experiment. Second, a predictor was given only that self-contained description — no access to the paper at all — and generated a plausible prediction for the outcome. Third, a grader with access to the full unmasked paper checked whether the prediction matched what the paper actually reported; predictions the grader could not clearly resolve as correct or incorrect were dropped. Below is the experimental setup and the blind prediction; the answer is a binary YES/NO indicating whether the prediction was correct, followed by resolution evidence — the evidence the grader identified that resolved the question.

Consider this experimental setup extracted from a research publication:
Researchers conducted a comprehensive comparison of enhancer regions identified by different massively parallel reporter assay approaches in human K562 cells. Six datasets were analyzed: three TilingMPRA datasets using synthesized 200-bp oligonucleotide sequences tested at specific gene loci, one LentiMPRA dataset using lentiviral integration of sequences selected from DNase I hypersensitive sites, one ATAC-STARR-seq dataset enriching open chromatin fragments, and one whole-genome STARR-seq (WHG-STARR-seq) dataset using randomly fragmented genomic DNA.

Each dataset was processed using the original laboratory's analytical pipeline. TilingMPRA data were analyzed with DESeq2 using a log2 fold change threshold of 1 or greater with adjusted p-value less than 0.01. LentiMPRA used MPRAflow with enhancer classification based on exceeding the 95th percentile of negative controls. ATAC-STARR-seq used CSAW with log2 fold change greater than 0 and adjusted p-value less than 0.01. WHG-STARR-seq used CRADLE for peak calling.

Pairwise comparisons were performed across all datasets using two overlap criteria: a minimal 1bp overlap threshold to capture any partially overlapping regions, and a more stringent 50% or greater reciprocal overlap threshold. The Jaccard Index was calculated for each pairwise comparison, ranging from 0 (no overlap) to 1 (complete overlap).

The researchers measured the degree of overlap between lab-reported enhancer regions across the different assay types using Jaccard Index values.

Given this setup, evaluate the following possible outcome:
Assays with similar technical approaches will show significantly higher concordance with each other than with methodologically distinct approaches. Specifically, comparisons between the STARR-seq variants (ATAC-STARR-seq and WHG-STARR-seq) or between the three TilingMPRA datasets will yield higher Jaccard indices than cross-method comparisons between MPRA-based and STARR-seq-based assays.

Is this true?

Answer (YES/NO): NO